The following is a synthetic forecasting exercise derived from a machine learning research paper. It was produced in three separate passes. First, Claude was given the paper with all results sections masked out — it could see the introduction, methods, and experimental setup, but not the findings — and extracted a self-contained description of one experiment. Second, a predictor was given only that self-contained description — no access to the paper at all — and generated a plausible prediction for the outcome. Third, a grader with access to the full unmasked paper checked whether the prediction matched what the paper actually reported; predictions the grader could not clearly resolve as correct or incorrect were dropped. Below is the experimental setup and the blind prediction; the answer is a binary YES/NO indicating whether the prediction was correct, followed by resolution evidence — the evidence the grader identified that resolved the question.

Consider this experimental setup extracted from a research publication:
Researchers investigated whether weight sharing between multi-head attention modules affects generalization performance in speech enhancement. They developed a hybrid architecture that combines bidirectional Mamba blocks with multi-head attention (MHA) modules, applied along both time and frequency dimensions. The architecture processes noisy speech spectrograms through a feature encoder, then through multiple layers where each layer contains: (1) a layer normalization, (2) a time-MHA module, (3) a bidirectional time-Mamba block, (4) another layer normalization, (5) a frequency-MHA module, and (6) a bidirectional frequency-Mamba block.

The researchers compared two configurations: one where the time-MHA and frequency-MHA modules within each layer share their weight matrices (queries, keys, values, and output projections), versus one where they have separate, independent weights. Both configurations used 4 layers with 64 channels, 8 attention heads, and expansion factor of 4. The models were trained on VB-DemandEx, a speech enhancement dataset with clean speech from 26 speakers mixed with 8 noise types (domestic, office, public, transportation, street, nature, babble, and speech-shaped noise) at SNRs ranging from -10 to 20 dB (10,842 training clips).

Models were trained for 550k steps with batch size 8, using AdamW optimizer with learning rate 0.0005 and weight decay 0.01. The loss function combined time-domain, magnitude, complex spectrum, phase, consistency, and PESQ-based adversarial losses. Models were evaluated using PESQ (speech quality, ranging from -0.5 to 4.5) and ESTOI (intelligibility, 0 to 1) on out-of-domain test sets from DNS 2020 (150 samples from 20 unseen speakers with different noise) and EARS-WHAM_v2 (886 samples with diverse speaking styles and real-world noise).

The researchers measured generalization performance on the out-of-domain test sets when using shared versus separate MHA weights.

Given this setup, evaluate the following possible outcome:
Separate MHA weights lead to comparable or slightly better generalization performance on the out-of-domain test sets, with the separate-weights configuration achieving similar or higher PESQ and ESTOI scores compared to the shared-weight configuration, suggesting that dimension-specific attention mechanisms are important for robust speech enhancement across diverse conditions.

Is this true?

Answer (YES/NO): NO